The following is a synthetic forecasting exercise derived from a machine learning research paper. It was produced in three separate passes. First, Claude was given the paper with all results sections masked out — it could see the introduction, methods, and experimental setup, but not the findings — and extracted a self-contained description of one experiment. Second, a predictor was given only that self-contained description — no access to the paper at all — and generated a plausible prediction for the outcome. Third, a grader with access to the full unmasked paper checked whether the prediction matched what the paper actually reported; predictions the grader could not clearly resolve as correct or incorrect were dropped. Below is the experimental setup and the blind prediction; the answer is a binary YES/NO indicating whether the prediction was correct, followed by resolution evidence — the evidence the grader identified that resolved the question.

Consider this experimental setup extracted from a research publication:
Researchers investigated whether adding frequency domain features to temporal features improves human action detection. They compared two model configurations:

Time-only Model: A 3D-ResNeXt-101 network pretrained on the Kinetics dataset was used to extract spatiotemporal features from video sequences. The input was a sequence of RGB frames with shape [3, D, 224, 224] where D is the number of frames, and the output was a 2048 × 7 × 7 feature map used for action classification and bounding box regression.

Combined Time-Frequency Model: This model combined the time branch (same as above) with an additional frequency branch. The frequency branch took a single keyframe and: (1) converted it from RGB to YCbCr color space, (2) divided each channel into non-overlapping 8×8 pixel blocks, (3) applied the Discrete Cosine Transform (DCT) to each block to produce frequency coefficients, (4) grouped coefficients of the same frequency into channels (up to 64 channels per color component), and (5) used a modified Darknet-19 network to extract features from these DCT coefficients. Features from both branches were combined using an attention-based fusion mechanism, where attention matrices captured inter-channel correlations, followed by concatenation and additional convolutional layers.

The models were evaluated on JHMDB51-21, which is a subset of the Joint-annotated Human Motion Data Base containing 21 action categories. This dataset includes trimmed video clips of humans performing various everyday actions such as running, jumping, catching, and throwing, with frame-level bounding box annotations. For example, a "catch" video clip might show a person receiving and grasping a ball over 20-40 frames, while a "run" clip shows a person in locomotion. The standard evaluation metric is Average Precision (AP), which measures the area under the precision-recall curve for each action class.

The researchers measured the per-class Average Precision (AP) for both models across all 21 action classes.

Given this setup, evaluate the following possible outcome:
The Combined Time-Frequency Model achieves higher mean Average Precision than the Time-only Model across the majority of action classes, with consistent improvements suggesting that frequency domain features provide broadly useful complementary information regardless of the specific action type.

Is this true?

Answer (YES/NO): NO